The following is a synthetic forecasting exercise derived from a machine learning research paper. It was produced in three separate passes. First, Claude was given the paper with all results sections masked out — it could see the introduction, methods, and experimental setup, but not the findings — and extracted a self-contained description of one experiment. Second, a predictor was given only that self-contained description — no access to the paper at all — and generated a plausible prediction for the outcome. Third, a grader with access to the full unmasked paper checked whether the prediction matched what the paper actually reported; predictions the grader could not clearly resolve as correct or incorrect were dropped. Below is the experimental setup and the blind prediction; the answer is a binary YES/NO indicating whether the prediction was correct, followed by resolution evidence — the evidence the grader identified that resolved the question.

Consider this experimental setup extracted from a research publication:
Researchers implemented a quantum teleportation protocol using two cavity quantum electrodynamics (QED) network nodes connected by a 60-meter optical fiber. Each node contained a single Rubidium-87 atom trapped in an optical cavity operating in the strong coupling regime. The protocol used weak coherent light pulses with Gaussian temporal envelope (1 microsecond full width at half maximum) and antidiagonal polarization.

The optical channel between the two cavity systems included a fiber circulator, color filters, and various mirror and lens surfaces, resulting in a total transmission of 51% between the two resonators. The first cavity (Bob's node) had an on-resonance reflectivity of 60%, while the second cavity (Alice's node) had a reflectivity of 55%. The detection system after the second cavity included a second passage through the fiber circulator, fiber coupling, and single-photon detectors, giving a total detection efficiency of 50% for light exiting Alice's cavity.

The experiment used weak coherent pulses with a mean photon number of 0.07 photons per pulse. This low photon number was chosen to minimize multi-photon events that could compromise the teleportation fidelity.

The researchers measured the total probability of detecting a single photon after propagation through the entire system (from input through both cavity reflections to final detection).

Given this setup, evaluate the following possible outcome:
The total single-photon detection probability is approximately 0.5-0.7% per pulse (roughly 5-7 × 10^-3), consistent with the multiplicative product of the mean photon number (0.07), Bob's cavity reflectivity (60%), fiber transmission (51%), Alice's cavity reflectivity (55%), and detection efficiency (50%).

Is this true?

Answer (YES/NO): YES